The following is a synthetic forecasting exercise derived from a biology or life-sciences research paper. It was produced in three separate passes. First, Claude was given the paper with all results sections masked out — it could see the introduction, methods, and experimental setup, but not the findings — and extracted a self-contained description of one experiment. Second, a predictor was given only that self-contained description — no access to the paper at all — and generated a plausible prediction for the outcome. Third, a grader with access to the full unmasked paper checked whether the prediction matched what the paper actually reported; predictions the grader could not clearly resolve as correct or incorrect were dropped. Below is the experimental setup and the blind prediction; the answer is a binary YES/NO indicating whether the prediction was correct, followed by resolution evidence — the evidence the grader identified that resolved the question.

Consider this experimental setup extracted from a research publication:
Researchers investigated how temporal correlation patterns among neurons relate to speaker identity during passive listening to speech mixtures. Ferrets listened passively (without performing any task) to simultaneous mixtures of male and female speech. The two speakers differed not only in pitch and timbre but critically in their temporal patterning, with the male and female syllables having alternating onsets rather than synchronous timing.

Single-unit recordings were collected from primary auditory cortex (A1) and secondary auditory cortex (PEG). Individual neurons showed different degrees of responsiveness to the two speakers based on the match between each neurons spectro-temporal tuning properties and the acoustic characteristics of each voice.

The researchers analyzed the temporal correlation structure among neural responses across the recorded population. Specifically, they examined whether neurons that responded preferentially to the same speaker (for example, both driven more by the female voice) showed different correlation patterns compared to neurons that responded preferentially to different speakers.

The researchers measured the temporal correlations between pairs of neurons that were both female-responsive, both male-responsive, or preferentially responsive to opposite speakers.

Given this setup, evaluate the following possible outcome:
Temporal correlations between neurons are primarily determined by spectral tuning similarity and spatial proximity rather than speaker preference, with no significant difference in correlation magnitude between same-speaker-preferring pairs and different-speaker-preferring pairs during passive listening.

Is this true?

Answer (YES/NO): NO